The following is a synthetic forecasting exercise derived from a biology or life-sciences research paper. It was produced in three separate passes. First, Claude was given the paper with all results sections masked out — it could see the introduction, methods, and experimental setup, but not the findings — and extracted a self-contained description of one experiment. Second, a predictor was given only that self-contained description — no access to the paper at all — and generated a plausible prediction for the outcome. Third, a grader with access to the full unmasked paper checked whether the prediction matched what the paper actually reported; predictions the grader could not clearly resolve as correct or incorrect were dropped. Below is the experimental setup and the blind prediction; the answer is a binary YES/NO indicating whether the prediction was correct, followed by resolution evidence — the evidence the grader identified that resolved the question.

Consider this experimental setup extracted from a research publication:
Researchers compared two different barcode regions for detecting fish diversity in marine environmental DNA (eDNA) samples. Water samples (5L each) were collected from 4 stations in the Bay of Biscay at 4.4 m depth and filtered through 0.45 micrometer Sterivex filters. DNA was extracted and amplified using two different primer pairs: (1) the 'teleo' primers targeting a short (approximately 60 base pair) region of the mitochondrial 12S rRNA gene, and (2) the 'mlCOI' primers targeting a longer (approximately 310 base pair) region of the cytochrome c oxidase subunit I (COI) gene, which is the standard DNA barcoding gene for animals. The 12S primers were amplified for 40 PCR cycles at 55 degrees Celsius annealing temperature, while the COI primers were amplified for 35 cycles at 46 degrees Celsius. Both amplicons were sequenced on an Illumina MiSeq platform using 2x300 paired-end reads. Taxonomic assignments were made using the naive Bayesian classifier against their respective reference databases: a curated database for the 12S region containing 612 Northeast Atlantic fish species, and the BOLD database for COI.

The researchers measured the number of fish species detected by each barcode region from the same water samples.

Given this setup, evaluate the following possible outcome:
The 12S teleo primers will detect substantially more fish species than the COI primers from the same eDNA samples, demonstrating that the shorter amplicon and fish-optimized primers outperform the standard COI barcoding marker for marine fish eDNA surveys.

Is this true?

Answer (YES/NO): YES